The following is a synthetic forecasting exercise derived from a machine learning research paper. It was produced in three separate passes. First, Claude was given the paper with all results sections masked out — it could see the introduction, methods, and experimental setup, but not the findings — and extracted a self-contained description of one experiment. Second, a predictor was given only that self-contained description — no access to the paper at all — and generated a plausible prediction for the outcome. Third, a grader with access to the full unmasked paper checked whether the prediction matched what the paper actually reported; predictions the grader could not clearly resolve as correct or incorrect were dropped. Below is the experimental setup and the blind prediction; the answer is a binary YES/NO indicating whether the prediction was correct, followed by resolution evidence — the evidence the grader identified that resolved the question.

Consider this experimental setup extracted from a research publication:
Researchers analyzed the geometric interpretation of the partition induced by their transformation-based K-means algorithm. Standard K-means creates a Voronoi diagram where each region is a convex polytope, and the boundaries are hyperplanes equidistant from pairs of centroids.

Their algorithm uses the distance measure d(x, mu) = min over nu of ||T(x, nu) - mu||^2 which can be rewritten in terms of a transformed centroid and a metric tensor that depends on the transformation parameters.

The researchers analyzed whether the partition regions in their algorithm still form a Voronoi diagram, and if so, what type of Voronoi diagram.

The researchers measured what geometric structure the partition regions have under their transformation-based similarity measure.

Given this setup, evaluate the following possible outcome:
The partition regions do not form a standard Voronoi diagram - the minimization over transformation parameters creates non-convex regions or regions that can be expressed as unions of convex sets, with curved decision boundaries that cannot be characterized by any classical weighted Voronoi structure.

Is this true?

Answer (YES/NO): NO